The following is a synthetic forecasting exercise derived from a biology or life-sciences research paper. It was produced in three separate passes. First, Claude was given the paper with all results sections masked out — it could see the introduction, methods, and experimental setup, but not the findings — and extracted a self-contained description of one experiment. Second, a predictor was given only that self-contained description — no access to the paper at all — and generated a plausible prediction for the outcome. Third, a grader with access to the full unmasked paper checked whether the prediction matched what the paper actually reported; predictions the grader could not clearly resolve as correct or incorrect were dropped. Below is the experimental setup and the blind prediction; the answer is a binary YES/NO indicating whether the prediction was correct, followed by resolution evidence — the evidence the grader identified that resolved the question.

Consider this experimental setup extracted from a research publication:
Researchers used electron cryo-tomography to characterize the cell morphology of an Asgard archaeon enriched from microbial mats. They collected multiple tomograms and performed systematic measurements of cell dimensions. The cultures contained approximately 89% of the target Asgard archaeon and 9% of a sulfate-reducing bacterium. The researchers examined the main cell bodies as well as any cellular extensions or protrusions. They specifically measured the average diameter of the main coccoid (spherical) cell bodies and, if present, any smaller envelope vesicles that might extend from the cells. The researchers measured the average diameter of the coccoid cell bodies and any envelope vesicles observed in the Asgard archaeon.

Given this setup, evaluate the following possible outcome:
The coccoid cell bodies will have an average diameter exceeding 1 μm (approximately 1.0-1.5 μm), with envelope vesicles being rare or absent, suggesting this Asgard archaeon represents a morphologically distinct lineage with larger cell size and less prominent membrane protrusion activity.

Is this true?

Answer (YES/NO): NO